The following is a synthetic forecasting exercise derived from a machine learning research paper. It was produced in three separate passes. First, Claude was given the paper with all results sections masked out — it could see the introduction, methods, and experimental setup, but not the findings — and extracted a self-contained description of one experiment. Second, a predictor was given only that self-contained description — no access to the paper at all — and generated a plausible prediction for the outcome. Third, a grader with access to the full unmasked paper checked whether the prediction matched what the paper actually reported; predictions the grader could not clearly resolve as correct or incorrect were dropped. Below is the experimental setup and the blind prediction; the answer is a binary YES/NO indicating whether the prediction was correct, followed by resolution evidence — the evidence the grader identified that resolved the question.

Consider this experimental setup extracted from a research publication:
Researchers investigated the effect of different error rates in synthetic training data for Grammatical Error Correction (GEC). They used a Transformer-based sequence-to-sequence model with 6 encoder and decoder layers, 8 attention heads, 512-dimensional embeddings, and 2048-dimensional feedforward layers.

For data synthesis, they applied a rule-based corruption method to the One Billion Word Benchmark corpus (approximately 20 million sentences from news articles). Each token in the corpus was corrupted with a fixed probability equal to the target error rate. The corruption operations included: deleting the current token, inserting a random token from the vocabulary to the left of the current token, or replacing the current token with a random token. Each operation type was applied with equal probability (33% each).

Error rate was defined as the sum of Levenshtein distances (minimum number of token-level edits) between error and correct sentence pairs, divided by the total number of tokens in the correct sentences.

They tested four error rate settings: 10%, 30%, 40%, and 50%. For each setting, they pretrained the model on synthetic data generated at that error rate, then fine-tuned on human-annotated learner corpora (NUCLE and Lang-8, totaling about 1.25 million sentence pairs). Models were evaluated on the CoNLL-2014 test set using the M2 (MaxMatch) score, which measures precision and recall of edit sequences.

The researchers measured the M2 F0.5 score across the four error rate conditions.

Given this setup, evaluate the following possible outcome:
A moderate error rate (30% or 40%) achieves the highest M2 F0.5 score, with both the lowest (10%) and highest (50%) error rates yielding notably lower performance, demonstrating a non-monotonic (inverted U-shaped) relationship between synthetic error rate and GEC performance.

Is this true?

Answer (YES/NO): NO